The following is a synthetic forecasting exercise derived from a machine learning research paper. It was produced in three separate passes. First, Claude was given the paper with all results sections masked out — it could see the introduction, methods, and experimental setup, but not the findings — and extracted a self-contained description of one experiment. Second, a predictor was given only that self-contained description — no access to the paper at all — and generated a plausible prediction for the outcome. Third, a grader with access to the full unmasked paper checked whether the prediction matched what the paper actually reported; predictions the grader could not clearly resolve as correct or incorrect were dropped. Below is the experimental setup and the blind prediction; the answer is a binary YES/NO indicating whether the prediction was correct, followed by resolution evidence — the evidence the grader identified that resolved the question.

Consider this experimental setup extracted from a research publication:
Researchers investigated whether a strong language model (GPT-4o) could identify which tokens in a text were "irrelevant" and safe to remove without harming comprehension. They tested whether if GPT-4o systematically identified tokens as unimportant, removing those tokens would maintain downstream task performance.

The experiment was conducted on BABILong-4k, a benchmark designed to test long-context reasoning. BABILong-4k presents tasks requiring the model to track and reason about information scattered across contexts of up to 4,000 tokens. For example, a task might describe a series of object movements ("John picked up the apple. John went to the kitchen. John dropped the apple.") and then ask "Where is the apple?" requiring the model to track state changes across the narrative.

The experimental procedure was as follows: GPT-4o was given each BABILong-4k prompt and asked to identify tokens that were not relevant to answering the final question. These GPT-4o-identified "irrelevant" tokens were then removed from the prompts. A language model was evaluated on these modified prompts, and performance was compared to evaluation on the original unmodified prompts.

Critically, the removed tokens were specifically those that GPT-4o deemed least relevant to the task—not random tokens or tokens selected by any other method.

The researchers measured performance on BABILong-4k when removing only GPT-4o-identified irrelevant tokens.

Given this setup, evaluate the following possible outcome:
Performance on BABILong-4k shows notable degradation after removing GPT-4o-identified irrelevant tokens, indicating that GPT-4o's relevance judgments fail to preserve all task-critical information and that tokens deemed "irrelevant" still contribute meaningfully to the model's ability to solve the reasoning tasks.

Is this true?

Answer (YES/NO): YES